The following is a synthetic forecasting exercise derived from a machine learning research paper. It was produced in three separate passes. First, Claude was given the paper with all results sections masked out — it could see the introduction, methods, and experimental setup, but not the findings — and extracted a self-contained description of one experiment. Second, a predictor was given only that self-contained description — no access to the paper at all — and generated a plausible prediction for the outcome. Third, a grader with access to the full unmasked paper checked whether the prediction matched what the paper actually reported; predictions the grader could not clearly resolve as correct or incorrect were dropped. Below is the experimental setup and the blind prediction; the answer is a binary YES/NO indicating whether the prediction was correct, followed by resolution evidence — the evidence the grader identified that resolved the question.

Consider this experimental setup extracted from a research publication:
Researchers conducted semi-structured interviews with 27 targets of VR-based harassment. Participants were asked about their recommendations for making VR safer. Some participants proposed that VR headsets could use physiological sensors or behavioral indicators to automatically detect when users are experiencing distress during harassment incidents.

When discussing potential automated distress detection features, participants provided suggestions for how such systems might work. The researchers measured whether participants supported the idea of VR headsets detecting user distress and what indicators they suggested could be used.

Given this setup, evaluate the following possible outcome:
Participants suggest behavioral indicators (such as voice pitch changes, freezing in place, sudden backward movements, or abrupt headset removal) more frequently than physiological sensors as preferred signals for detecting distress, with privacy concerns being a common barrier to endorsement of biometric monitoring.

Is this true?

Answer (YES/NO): NO